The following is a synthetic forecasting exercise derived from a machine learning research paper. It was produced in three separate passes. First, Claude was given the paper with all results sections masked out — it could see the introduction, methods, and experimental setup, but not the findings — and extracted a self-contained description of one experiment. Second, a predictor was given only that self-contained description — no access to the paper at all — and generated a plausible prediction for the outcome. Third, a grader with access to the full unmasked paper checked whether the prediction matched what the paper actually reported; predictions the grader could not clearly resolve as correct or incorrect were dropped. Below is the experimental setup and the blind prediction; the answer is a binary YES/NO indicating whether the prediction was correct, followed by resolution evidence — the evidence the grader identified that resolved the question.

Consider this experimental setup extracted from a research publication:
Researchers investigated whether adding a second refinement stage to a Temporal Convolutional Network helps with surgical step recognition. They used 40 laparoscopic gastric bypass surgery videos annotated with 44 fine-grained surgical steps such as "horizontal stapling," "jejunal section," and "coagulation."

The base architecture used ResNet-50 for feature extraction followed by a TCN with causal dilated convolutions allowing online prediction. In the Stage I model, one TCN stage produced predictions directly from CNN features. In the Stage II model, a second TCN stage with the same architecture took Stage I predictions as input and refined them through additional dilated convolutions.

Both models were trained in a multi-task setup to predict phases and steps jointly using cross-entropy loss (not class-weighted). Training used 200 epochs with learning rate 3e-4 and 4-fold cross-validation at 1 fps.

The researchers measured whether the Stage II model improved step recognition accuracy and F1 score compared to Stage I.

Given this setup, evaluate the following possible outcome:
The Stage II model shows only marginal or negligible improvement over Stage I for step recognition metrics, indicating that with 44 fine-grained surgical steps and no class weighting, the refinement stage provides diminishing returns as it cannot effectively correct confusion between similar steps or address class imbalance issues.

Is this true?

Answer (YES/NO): NO